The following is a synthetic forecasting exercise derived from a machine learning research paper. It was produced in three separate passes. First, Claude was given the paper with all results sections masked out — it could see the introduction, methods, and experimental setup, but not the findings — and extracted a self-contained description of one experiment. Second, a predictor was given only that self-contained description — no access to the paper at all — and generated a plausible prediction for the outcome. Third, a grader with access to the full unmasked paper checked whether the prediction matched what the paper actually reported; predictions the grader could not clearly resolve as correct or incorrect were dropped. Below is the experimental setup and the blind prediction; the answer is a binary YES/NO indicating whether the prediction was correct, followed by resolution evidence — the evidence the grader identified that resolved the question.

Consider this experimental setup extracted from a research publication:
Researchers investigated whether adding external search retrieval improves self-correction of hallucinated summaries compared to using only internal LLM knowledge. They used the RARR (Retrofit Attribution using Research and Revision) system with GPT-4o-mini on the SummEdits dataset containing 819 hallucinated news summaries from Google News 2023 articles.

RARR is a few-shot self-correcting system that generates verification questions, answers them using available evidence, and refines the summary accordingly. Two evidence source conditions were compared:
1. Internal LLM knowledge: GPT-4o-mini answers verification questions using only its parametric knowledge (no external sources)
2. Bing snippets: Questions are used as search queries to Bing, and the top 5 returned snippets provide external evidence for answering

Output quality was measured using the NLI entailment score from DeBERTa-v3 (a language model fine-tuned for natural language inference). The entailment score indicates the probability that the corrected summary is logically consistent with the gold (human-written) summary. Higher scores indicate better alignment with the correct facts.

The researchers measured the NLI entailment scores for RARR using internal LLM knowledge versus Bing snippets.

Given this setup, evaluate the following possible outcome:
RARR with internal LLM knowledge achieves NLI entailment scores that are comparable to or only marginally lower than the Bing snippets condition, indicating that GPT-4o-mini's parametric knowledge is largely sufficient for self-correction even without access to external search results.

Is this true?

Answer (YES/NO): NO